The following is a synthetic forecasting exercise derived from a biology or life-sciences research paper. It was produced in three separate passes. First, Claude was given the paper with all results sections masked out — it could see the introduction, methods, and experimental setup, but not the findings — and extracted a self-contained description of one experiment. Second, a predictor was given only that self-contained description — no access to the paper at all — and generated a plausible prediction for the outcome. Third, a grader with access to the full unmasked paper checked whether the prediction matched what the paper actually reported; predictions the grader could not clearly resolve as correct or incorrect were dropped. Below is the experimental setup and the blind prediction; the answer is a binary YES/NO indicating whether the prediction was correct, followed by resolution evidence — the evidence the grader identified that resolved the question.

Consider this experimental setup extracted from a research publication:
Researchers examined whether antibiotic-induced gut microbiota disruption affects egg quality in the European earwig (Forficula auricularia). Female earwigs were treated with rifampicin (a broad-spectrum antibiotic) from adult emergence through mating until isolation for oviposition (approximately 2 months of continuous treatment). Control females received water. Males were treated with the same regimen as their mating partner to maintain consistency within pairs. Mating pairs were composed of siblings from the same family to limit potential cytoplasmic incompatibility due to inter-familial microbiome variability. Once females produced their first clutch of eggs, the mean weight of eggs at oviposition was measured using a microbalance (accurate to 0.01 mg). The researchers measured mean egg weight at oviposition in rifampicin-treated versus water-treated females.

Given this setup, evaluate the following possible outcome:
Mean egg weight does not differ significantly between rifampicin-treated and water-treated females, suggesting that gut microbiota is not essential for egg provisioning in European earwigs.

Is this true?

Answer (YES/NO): YES